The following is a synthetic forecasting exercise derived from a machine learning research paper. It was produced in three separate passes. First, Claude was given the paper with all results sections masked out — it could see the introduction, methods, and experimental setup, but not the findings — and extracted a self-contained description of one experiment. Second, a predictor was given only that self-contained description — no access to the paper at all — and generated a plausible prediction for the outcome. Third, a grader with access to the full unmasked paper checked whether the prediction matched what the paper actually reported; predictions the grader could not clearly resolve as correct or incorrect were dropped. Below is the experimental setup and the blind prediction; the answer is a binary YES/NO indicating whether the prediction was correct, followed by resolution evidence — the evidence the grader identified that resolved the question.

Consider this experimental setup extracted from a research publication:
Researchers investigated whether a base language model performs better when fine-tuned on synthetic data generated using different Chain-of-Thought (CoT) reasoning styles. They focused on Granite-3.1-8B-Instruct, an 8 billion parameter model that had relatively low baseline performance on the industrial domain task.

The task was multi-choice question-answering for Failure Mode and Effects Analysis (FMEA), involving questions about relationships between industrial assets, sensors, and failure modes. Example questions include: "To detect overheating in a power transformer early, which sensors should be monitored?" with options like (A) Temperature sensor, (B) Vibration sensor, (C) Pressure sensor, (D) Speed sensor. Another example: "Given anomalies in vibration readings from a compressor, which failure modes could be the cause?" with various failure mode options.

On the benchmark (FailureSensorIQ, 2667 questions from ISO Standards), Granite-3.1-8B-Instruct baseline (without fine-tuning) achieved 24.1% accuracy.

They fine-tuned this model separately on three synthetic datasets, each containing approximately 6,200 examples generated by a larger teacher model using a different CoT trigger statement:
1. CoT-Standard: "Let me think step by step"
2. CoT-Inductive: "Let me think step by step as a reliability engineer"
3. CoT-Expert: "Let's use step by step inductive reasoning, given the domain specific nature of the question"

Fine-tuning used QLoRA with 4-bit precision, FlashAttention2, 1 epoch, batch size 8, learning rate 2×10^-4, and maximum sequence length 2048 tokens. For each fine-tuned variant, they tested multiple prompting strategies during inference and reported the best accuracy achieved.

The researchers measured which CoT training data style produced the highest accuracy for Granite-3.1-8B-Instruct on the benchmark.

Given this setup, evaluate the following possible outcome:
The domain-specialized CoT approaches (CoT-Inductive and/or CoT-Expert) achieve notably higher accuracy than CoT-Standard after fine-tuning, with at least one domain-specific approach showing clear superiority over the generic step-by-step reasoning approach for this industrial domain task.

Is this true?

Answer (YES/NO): NO